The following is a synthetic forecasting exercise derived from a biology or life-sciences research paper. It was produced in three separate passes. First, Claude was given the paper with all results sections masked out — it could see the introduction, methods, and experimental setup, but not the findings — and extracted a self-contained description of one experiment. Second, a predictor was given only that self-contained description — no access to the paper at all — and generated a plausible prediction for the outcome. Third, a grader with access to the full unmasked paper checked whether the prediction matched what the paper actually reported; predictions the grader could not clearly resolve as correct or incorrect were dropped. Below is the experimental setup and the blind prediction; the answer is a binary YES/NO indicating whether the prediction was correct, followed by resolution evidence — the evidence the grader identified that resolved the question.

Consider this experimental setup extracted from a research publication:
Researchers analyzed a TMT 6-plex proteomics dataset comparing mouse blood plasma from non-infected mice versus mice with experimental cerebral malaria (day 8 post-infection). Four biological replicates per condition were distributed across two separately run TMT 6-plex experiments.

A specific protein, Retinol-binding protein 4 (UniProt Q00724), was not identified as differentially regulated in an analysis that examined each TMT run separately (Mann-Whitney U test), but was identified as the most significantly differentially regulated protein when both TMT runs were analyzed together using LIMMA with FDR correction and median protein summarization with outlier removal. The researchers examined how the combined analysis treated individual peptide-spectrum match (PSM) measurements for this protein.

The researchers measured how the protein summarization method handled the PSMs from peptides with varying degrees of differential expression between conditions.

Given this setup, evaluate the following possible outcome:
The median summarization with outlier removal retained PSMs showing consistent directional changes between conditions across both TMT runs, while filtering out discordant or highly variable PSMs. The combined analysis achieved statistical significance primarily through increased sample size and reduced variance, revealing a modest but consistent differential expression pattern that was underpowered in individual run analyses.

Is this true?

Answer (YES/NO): NO